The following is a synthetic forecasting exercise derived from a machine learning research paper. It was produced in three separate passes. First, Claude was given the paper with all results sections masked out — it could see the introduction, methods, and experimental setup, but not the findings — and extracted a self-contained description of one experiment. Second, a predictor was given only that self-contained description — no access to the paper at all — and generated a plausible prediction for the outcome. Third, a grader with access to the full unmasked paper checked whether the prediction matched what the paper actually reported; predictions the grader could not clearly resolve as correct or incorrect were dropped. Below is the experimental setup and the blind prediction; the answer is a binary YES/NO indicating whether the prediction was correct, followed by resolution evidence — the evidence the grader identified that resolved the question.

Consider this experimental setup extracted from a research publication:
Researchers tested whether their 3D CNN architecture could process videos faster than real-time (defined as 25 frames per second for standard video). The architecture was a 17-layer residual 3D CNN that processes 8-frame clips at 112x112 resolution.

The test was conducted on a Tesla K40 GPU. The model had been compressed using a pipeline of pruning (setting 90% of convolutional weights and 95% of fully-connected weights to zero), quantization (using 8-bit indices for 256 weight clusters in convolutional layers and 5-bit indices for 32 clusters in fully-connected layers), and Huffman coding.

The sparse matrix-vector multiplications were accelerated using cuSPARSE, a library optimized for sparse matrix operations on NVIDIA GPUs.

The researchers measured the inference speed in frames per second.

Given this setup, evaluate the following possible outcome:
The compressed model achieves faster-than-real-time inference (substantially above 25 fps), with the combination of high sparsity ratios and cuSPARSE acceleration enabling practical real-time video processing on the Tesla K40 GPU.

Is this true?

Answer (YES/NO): YES